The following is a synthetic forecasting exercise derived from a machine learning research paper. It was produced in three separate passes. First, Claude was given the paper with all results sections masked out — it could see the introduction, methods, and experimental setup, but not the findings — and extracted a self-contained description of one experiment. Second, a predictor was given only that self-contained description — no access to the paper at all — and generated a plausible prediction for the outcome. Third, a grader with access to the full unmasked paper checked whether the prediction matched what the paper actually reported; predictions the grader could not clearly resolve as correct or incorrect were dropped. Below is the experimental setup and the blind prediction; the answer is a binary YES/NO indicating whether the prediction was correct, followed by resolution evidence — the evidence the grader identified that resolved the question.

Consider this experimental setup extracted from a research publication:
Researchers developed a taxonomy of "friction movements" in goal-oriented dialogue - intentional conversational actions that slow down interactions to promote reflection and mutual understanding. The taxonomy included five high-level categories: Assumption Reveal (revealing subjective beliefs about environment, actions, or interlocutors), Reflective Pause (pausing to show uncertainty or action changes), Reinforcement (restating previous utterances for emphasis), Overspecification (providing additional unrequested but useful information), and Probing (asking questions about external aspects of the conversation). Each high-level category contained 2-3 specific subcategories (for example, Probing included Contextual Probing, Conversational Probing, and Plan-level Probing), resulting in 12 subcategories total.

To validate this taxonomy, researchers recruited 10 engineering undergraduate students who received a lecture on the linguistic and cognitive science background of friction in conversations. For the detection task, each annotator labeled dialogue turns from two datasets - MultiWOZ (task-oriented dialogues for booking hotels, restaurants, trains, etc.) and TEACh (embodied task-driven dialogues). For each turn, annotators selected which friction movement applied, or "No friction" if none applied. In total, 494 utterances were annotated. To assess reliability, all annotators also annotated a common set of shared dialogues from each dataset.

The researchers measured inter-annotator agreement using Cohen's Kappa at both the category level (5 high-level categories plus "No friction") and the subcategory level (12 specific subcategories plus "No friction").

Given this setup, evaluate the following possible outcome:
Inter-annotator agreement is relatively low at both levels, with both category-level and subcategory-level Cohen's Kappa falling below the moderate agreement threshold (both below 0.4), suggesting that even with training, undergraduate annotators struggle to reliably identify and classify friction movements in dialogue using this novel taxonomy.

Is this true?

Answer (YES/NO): NO